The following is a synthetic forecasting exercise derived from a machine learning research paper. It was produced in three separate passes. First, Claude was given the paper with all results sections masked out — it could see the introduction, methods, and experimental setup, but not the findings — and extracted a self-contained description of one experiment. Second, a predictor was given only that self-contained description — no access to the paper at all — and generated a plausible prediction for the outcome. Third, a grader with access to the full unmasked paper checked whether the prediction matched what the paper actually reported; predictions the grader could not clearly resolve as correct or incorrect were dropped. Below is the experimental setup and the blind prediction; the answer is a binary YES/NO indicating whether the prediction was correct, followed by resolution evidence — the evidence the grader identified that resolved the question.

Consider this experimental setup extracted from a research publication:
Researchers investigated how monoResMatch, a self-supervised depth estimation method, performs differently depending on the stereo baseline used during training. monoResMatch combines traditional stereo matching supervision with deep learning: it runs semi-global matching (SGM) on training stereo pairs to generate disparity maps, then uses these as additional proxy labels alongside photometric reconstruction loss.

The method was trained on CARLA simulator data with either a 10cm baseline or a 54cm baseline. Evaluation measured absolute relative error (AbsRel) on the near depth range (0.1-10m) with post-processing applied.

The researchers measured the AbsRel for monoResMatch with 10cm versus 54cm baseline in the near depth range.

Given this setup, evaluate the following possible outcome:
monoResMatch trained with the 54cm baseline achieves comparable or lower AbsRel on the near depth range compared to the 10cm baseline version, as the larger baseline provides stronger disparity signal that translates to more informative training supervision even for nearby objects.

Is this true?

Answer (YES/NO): YES